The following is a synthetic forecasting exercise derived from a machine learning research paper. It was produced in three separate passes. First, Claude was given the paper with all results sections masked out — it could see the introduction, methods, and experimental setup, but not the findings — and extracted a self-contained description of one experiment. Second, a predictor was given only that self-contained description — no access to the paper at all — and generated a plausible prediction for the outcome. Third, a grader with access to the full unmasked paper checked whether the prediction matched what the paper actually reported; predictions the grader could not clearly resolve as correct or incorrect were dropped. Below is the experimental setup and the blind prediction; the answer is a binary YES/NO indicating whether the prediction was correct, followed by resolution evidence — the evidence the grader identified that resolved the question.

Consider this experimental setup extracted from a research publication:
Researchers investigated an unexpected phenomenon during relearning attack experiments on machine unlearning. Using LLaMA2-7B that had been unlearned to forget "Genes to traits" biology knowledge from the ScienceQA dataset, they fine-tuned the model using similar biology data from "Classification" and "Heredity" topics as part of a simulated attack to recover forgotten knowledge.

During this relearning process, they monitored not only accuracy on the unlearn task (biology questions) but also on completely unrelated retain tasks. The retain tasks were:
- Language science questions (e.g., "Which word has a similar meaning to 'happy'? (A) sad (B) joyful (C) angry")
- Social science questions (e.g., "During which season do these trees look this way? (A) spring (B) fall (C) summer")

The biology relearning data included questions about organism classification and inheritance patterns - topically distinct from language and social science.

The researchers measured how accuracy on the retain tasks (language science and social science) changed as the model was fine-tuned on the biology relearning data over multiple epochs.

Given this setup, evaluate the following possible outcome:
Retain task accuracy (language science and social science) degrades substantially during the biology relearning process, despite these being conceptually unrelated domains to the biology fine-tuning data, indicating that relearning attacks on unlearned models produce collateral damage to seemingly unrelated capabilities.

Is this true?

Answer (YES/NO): NO